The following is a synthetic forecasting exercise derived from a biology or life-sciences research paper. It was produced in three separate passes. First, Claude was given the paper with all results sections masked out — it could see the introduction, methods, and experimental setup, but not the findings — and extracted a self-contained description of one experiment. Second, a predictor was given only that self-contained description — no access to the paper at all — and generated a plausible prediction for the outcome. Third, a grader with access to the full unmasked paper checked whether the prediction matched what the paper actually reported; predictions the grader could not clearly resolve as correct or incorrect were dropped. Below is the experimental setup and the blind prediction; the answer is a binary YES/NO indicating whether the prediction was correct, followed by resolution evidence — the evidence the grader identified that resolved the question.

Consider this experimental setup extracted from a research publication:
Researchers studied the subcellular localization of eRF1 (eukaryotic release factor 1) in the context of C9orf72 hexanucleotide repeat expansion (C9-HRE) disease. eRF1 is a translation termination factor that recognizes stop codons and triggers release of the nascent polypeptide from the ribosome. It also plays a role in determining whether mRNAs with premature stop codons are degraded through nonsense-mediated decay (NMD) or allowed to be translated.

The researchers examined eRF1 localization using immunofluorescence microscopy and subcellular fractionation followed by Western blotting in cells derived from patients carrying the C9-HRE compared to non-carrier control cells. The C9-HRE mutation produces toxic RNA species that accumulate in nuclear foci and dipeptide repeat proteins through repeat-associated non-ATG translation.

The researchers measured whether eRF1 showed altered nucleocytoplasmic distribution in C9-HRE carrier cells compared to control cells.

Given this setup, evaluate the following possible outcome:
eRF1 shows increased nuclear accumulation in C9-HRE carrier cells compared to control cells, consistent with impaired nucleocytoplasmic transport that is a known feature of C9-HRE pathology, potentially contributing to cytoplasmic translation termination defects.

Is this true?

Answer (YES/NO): YES